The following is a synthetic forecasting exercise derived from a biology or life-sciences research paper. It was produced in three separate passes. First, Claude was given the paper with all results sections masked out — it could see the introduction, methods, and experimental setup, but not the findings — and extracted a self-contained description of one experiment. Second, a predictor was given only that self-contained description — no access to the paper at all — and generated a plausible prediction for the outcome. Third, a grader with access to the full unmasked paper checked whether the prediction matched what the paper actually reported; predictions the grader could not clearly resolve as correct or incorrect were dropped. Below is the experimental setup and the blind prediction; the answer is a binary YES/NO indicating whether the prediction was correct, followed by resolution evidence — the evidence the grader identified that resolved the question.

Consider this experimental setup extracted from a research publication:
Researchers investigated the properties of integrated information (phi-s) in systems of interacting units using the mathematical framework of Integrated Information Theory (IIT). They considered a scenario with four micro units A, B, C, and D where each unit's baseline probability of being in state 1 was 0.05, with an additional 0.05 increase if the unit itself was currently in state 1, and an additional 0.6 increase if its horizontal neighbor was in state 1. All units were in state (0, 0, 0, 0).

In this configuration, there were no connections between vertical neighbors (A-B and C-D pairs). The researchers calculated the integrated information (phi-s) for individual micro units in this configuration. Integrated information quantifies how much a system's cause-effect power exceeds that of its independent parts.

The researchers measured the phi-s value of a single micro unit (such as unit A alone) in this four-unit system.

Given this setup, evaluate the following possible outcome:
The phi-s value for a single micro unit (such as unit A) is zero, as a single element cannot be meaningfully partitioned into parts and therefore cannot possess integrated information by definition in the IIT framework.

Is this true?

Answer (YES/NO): NO